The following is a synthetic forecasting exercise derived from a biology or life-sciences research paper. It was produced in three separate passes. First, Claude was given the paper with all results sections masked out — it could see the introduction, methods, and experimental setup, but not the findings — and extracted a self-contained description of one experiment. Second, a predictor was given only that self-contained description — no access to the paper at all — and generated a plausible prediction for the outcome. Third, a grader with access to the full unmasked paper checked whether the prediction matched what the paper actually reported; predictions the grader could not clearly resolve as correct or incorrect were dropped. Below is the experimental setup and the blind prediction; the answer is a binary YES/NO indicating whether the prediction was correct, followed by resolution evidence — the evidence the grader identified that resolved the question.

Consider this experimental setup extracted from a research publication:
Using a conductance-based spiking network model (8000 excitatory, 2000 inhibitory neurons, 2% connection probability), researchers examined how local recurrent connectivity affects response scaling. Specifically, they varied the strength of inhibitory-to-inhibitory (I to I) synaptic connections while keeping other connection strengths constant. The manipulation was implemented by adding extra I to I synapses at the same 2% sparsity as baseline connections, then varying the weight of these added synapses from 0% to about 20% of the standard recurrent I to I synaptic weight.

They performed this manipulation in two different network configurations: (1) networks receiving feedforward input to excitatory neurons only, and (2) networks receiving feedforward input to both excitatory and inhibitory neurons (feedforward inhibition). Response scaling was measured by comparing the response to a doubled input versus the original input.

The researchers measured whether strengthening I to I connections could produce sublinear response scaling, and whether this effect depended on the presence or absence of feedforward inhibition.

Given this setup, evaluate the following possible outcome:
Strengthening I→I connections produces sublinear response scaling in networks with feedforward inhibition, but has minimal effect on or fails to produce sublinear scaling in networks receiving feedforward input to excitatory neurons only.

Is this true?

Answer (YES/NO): YES